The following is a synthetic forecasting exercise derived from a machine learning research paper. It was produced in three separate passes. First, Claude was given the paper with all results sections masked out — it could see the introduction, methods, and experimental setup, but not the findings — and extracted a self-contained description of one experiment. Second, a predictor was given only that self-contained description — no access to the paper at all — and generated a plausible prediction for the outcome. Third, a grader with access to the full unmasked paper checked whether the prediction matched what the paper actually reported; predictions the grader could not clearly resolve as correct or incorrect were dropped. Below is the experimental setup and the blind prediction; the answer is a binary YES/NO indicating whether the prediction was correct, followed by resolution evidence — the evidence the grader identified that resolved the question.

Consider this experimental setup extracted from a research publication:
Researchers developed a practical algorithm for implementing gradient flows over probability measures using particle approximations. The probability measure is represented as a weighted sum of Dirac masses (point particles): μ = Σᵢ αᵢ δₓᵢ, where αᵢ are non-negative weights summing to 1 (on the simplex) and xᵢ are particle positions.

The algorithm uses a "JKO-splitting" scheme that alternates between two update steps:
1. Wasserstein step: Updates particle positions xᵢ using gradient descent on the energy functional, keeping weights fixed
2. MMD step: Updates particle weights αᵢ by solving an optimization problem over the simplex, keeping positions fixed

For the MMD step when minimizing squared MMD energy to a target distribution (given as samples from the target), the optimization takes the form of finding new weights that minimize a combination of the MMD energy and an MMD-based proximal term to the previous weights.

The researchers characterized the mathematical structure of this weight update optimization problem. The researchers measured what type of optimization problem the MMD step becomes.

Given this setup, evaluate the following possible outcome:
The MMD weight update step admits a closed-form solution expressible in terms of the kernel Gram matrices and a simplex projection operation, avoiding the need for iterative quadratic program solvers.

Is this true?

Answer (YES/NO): NO